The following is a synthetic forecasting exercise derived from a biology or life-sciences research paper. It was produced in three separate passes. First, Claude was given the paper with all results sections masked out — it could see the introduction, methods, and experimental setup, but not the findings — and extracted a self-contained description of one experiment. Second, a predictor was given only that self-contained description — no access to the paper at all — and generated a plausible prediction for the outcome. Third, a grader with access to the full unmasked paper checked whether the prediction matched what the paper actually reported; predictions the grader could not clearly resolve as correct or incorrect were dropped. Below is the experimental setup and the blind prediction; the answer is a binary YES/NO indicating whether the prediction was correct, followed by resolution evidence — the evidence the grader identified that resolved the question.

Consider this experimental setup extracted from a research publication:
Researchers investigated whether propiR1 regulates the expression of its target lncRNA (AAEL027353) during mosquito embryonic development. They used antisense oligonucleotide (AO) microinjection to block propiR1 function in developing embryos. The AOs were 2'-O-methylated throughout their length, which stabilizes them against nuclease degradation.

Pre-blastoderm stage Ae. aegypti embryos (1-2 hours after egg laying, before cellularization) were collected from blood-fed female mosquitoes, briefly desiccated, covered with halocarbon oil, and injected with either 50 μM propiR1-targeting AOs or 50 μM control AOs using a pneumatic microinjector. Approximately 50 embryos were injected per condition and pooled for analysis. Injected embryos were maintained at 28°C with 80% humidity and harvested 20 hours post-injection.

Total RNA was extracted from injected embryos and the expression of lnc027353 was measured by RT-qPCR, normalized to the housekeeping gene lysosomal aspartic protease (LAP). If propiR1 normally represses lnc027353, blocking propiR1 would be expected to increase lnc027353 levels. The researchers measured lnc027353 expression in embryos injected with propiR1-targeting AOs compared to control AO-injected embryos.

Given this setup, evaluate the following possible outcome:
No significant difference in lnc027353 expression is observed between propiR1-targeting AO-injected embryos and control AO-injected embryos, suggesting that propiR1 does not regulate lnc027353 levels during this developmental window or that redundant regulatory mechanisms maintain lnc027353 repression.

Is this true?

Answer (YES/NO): NO